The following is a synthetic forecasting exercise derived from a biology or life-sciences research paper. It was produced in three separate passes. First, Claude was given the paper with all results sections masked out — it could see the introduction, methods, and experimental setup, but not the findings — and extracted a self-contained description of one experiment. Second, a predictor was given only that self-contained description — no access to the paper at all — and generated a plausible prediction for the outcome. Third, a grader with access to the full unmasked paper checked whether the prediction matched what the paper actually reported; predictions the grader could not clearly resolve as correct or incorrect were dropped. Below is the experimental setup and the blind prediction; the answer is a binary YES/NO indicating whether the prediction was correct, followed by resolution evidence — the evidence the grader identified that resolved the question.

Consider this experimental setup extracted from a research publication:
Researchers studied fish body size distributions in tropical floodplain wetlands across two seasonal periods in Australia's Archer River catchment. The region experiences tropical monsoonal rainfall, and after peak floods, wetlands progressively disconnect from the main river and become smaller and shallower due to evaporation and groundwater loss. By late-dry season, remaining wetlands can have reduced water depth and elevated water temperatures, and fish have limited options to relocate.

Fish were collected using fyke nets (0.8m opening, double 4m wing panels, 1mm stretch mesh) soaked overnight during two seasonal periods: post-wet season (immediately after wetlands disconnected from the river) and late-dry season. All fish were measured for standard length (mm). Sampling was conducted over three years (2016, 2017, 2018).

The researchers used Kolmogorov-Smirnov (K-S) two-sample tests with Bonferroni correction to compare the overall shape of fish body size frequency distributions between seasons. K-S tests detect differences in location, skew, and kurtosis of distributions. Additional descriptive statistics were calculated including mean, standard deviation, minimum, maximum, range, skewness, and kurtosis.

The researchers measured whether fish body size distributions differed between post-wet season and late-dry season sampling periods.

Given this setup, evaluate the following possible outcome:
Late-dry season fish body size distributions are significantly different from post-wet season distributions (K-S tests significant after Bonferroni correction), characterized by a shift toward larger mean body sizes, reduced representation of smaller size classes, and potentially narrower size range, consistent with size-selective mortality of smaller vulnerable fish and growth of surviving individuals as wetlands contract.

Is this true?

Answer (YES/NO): NO